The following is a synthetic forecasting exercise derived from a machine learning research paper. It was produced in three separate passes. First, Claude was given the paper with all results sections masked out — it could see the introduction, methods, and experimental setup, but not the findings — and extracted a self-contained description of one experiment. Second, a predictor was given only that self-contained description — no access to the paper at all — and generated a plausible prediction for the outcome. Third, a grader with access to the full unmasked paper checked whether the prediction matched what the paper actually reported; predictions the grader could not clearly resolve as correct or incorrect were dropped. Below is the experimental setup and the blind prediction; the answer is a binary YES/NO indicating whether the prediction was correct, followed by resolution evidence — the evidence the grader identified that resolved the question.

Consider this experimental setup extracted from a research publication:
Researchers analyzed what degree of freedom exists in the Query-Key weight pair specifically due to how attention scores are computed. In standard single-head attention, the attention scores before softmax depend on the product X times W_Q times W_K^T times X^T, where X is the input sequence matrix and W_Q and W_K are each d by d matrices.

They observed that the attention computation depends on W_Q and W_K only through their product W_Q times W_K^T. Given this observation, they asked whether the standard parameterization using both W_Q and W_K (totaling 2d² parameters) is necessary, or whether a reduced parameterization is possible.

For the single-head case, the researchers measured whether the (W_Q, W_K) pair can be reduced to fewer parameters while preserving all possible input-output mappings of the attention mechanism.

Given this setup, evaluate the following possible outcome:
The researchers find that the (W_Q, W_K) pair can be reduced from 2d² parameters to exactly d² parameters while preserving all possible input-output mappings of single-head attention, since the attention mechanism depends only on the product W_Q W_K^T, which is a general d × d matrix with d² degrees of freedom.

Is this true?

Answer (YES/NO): YES